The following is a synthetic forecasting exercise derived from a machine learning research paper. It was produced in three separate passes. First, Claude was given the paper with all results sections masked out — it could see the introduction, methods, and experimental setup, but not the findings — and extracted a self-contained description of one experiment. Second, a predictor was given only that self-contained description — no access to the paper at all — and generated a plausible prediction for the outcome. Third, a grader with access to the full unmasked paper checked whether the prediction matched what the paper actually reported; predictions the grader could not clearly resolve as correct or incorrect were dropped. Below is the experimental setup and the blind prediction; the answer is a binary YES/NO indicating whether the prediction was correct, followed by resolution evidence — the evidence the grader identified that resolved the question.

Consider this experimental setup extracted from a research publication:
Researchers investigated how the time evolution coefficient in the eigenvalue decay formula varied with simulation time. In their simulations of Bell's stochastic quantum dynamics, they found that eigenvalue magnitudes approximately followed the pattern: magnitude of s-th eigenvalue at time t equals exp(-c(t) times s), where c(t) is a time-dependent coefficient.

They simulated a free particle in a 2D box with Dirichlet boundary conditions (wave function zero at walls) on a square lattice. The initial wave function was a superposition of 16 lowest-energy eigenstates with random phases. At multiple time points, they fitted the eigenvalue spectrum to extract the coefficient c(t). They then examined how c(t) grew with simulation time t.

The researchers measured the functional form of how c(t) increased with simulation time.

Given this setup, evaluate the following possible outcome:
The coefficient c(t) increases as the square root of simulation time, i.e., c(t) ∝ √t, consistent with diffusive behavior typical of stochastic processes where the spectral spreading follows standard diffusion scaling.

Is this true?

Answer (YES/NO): NO